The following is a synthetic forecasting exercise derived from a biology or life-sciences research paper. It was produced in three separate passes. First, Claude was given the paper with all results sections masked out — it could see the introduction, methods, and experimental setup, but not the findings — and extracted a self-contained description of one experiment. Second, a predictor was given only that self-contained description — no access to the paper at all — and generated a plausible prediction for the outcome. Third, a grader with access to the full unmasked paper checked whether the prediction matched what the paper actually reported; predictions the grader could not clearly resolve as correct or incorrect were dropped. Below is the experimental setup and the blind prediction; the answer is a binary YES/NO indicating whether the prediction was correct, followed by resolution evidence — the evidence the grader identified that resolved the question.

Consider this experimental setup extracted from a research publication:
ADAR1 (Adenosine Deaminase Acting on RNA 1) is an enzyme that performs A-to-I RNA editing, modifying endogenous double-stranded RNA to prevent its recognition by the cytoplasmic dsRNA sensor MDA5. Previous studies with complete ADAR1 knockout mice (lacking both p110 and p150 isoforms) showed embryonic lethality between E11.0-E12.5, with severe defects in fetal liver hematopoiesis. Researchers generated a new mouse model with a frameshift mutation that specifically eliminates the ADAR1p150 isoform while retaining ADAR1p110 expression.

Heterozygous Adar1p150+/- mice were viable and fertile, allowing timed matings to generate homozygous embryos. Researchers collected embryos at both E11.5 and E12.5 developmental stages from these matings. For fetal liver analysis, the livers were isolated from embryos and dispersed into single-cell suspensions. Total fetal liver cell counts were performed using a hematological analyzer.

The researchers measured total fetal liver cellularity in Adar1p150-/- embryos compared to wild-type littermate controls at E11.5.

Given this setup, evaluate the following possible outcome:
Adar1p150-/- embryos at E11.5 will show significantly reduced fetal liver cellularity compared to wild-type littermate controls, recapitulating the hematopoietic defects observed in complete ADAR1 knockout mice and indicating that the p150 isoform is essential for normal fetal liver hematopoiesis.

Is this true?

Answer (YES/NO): NO